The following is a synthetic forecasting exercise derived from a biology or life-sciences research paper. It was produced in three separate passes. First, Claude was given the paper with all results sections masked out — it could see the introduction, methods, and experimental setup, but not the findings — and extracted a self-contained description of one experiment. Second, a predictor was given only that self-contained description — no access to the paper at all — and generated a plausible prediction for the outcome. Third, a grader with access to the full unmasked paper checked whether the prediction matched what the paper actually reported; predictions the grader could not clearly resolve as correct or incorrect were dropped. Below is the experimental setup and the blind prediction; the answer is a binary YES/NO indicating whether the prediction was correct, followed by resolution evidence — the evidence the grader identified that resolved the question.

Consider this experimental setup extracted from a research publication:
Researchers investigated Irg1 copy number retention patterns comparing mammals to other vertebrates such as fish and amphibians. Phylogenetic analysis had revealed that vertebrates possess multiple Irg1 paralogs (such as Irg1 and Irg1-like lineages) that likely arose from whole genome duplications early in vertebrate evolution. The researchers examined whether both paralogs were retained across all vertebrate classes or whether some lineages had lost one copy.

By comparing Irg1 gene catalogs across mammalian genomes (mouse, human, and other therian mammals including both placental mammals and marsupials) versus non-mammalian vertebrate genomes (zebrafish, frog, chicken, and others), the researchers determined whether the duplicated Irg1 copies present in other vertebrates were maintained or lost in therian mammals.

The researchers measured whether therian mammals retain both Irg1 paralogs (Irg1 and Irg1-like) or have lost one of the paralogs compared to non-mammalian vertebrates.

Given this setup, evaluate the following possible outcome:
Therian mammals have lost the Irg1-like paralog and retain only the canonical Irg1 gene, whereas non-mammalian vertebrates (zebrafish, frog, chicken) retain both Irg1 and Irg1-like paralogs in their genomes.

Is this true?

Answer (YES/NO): YES